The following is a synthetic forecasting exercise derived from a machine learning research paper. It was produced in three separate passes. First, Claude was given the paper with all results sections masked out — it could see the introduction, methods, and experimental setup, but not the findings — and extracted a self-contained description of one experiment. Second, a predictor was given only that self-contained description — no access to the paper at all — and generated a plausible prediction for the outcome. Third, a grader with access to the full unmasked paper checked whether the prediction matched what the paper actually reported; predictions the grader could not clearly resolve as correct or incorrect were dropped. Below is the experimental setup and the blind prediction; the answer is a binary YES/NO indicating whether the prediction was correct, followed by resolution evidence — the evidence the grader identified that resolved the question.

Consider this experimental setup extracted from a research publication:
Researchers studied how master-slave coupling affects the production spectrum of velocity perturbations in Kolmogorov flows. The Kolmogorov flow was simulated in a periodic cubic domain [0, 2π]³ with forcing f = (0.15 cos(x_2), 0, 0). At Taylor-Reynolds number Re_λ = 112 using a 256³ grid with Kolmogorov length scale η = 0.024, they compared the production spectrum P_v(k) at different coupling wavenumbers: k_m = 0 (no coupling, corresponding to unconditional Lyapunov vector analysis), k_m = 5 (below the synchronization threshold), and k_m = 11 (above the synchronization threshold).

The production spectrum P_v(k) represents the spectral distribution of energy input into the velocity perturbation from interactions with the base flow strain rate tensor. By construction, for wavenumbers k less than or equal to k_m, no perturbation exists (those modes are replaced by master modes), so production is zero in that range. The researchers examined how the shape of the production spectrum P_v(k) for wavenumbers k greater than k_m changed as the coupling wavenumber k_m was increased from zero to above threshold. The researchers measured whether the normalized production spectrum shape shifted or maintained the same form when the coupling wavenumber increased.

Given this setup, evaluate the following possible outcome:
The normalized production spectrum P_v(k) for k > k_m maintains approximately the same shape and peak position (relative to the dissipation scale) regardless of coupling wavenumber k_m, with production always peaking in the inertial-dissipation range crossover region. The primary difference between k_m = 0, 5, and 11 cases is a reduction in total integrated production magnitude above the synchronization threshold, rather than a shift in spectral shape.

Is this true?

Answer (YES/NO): NO